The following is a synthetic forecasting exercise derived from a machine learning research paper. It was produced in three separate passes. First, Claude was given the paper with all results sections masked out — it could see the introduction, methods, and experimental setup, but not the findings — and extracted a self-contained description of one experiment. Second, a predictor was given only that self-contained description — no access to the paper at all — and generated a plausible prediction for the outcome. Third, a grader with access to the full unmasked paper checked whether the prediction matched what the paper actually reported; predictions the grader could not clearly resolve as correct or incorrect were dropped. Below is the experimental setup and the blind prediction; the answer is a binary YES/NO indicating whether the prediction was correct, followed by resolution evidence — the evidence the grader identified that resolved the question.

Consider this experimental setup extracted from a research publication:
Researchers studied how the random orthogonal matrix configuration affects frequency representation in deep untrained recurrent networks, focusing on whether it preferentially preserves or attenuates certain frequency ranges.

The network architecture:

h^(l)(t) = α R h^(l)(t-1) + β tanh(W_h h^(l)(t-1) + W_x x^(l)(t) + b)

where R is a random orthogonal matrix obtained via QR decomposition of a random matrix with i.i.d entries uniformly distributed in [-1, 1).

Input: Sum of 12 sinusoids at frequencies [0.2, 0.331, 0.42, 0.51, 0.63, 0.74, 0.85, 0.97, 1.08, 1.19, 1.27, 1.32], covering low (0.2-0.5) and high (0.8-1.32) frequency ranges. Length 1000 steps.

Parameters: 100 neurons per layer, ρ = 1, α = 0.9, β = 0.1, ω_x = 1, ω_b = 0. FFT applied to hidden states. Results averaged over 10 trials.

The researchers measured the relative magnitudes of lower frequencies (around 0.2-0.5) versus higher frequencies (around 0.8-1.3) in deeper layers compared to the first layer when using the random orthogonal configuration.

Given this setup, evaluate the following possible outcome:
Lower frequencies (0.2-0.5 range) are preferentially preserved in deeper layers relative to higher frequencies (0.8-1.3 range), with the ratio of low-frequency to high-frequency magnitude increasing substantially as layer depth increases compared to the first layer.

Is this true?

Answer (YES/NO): NO